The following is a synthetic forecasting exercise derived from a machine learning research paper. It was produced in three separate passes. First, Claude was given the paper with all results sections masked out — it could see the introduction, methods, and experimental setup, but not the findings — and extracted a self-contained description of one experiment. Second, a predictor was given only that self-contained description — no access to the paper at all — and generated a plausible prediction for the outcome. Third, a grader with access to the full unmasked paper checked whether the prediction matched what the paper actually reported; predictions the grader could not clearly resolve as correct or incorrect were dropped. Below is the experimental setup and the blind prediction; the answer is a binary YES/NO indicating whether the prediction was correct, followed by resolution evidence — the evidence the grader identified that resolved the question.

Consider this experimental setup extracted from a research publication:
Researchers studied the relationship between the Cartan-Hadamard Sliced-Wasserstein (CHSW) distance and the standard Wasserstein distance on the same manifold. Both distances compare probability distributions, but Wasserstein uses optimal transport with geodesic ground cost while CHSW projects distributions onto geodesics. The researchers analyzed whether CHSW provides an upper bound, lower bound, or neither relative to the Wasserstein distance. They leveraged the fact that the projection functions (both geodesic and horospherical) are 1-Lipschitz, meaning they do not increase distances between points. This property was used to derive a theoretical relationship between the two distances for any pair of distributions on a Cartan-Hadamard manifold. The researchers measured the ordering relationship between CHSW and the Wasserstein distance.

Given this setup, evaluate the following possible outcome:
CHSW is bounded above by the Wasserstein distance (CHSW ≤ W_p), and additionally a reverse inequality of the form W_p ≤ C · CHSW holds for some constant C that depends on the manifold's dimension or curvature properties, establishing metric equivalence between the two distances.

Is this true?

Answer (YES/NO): NO